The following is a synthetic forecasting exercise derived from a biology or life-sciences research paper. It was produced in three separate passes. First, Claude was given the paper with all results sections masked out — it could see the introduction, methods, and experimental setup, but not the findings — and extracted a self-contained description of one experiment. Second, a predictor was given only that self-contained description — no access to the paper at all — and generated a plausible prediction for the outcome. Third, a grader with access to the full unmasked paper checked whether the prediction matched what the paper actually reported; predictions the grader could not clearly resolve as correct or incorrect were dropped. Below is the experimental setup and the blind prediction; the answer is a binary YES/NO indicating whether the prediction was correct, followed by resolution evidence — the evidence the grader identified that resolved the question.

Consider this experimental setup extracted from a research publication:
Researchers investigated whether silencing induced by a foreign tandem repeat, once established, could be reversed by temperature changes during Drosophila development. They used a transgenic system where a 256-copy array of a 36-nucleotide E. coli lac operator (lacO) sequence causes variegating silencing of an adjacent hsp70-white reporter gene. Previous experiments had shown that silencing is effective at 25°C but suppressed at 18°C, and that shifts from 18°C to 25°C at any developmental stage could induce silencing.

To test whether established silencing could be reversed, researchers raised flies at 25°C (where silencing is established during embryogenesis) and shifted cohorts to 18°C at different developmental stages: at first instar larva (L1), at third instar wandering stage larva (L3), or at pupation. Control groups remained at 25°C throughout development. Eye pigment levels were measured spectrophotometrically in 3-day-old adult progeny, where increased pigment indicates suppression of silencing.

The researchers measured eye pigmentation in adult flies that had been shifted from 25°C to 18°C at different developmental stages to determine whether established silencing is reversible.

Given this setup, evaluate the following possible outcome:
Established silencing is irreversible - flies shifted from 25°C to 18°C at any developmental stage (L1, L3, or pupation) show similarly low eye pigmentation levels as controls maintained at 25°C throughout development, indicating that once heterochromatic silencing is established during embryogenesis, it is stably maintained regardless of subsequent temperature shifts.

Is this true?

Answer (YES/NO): NO